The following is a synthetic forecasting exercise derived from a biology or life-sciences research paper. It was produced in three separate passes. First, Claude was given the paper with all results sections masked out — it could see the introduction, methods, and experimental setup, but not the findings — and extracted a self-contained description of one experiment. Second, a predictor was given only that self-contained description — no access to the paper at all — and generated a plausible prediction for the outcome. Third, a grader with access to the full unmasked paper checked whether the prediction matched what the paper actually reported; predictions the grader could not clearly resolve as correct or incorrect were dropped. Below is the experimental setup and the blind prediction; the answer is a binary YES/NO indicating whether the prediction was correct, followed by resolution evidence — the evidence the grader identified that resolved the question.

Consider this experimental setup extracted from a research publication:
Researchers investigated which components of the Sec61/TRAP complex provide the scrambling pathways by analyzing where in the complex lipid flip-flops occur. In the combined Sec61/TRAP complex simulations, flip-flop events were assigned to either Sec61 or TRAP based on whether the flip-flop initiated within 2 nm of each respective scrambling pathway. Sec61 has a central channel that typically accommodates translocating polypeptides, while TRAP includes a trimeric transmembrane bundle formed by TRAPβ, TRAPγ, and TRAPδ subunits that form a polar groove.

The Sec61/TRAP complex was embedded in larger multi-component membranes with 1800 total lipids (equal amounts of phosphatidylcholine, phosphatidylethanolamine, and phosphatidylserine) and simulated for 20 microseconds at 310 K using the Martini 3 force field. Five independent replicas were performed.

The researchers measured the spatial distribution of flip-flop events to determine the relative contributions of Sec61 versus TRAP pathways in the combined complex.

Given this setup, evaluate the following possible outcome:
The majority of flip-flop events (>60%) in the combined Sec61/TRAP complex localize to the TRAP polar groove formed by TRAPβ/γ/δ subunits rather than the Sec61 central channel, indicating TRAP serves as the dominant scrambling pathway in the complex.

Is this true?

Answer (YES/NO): NO